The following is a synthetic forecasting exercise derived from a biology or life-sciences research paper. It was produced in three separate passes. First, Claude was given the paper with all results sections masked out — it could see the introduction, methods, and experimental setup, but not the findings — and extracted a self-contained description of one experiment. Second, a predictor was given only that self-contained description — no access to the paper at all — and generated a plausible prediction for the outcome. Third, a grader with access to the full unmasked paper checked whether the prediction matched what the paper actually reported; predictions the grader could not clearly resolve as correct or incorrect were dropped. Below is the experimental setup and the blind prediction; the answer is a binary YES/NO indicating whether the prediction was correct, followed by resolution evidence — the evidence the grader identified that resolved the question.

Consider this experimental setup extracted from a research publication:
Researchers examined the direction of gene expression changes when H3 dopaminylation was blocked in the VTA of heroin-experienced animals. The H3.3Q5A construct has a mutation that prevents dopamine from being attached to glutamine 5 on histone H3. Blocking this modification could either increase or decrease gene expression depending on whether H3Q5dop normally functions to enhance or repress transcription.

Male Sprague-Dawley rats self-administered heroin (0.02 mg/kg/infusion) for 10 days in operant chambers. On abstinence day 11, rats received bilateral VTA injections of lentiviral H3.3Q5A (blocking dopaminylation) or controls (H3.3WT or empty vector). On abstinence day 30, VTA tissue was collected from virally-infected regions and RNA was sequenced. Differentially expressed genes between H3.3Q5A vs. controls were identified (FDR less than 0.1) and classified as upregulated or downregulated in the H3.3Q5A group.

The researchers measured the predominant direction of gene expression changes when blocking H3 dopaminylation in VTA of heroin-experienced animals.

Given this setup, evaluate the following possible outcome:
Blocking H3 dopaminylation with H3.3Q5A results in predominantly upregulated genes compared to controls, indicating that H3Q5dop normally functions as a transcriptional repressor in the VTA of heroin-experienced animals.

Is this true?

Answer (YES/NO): YES